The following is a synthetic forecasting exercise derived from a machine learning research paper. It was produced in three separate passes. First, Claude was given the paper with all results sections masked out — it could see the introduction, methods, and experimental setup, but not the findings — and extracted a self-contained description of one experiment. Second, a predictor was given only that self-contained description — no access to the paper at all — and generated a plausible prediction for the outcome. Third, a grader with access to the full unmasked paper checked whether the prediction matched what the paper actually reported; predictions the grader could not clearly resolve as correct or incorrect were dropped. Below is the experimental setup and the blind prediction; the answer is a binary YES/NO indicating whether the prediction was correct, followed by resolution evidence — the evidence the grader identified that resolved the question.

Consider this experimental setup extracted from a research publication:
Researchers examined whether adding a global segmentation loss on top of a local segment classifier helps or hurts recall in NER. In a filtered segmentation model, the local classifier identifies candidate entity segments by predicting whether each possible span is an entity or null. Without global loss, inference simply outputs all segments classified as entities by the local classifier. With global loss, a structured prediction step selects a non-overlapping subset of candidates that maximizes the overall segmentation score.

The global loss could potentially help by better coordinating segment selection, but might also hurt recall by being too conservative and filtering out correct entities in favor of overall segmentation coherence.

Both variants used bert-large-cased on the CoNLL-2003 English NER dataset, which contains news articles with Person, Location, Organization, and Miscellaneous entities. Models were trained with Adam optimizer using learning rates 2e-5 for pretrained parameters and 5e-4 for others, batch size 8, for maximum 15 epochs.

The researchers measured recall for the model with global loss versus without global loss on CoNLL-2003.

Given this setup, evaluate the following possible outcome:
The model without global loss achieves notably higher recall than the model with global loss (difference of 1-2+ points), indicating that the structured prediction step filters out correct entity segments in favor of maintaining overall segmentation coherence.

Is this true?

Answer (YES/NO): NO